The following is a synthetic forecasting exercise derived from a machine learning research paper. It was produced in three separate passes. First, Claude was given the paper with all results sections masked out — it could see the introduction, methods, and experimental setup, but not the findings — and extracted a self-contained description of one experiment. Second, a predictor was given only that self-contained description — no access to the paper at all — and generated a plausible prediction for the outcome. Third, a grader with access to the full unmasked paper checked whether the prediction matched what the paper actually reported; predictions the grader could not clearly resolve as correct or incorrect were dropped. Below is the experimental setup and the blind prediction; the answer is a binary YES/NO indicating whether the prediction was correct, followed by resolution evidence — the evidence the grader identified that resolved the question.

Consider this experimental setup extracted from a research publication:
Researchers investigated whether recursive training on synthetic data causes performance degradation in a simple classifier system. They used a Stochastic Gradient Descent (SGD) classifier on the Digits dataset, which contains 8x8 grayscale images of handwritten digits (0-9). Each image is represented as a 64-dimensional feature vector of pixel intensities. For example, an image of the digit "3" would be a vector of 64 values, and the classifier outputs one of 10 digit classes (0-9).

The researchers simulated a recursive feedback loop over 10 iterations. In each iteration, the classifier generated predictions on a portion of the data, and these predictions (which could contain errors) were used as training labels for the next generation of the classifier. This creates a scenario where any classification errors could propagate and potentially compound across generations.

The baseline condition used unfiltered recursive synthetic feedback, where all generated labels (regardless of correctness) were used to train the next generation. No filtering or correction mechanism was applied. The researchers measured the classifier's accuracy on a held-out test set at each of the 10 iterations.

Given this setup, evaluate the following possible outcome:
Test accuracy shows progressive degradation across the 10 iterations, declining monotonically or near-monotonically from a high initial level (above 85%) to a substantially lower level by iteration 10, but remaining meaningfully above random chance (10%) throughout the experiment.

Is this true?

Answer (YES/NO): YES